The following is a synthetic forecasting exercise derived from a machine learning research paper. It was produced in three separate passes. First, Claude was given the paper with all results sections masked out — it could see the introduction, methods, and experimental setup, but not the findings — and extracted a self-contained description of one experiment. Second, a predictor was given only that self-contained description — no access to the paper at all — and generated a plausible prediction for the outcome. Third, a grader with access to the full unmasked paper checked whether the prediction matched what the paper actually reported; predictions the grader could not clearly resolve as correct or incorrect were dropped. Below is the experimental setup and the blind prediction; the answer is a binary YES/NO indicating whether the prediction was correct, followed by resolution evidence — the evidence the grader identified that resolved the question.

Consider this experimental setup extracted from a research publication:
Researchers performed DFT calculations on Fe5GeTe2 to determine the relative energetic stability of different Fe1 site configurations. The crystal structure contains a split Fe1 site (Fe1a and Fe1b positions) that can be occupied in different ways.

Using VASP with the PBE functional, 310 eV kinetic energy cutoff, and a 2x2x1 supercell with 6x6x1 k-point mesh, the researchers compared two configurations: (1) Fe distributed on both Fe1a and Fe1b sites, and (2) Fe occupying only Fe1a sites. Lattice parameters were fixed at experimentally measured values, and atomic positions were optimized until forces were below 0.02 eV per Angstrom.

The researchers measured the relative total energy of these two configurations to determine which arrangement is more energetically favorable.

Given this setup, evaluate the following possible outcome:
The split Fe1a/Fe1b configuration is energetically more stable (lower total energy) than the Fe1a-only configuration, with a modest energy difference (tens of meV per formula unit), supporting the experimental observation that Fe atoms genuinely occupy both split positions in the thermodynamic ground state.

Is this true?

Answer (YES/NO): NO